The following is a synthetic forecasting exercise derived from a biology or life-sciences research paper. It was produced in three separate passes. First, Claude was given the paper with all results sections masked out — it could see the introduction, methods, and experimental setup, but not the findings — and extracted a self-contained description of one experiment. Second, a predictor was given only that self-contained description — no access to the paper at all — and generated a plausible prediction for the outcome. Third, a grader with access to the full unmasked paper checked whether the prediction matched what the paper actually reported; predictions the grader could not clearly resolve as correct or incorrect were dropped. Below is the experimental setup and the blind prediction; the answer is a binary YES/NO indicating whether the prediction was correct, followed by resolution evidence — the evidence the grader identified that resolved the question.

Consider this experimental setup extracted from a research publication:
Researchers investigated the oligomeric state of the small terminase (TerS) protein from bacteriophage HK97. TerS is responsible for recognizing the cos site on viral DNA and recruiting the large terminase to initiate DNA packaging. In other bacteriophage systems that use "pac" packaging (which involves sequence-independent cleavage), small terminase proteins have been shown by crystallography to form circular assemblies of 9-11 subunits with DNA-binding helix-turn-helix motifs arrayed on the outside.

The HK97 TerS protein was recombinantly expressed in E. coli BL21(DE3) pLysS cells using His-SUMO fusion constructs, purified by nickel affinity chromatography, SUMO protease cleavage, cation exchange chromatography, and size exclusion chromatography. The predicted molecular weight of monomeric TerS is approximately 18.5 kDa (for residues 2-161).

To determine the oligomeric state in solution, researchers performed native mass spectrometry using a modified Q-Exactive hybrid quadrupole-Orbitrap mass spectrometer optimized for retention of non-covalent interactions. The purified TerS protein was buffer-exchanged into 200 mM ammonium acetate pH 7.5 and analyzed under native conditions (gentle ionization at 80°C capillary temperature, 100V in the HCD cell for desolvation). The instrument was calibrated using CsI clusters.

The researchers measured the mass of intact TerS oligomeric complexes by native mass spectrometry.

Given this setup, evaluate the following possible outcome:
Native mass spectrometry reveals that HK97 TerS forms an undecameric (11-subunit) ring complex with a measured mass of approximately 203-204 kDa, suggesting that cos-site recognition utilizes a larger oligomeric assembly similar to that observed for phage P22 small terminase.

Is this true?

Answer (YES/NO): NO